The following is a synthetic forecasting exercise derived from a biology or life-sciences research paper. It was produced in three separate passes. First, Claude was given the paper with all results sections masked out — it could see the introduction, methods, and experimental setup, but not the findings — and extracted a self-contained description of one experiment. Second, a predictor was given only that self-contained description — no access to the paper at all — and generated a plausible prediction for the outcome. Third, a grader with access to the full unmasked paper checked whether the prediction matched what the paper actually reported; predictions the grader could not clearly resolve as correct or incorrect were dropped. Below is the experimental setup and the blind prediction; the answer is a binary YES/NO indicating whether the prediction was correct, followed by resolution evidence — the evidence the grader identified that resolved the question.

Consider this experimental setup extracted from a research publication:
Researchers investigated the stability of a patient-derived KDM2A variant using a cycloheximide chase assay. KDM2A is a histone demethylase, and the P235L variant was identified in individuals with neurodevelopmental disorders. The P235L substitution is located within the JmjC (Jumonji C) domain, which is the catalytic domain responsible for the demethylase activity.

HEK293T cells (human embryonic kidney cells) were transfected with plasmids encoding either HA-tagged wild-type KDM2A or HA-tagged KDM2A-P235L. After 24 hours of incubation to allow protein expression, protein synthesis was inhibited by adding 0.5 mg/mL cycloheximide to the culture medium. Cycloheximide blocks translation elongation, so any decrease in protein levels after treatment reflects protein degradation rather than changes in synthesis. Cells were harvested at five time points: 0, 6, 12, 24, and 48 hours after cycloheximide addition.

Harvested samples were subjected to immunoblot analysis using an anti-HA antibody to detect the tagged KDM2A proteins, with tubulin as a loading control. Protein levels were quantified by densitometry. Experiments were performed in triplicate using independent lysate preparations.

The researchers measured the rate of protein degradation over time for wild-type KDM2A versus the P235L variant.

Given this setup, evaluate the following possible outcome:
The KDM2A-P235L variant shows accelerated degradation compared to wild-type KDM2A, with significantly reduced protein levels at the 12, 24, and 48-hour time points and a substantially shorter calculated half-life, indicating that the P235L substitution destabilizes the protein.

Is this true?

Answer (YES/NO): YES